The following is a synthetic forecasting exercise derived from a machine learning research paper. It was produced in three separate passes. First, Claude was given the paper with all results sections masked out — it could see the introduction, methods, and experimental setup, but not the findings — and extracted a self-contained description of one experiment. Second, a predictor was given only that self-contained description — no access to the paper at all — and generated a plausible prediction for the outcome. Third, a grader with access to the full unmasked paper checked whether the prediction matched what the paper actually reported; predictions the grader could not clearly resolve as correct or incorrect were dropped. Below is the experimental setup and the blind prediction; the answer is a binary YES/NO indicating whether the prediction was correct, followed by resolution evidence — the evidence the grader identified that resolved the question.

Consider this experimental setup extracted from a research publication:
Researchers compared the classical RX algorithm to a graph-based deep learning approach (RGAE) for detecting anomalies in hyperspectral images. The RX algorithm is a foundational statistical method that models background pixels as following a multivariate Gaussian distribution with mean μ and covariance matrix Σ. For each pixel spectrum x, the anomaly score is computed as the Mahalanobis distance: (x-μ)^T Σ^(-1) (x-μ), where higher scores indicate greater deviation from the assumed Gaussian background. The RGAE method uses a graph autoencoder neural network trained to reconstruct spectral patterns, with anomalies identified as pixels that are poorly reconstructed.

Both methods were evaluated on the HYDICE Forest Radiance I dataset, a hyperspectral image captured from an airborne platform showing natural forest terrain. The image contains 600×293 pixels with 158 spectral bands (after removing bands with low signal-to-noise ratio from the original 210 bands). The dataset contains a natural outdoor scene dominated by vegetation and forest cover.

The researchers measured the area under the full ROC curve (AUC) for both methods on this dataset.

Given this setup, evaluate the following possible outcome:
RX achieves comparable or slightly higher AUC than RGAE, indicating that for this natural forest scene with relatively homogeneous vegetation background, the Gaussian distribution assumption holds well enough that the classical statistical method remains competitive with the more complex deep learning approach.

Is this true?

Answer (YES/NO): NO